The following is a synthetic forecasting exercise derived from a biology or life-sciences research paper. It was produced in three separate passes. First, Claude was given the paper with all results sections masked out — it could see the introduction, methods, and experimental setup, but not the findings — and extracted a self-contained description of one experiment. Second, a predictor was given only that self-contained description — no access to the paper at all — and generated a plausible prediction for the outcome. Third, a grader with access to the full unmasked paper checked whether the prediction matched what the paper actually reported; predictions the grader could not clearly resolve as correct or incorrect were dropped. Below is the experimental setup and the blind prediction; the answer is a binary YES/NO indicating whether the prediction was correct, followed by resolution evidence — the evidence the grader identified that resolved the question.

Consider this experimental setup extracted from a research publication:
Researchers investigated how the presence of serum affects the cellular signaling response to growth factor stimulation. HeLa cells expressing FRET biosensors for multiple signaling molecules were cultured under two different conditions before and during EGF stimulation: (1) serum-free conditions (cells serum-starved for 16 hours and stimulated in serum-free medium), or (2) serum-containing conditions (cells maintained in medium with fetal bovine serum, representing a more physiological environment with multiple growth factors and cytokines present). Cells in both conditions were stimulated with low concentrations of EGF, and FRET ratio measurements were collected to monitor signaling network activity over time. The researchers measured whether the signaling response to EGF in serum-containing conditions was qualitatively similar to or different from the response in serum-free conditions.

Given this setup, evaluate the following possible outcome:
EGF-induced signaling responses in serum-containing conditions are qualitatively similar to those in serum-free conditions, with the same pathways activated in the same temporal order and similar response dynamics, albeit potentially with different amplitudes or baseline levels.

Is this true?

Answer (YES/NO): NO